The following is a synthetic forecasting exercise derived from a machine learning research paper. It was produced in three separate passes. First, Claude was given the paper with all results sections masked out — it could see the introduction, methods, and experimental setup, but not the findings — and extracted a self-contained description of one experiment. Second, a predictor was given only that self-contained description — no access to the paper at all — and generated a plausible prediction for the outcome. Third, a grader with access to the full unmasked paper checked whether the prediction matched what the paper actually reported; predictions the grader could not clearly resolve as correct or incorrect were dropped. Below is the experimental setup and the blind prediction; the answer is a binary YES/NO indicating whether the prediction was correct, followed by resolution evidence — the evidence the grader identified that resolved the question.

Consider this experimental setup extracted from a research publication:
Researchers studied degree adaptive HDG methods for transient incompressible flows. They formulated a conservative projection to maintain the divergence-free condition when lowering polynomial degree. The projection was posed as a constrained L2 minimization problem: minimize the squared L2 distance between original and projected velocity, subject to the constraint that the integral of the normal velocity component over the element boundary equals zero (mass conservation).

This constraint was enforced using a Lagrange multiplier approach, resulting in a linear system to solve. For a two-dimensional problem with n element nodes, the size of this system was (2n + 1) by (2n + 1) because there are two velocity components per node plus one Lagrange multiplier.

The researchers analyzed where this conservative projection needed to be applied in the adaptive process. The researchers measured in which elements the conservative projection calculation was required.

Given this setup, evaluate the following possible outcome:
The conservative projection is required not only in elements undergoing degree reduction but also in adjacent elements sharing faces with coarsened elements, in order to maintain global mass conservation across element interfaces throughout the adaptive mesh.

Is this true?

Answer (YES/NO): NO